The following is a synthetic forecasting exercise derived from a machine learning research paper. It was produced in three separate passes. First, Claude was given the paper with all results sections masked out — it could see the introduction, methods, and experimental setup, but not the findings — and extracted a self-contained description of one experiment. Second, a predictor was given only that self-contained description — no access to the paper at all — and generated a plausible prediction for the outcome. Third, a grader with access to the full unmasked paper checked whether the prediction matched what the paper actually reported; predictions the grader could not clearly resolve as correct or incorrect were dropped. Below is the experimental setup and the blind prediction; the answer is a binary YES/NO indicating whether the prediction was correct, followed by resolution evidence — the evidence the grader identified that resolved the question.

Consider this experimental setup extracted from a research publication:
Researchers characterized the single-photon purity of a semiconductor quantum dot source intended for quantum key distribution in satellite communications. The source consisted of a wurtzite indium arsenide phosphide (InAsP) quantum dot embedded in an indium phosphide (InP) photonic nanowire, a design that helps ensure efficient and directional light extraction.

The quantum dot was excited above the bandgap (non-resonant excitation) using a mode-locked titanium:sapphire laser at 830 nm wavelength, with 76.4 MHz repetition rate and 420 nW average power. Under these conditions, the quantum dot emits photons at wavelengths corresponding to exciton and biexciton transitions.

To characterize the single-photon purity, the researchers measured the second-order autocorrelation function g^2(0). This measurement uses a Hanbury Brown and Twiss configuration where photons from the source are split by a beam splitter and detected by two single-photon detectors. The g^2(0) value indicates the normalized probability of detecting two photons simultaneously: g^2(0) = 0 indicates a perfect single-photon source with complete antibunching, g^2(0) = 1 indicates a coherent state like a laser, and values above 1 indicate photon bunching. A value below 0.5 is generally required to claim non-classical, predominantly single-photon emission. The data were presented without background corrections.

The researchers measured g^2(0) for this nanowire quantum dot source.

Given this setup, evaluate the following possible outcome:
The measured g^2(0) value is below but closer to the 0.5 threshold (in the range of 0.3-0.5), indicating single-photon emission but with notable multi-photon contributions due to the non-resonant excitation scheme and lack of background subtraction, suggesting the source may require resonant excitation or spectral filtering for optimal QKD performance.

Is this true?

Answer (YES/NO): NO